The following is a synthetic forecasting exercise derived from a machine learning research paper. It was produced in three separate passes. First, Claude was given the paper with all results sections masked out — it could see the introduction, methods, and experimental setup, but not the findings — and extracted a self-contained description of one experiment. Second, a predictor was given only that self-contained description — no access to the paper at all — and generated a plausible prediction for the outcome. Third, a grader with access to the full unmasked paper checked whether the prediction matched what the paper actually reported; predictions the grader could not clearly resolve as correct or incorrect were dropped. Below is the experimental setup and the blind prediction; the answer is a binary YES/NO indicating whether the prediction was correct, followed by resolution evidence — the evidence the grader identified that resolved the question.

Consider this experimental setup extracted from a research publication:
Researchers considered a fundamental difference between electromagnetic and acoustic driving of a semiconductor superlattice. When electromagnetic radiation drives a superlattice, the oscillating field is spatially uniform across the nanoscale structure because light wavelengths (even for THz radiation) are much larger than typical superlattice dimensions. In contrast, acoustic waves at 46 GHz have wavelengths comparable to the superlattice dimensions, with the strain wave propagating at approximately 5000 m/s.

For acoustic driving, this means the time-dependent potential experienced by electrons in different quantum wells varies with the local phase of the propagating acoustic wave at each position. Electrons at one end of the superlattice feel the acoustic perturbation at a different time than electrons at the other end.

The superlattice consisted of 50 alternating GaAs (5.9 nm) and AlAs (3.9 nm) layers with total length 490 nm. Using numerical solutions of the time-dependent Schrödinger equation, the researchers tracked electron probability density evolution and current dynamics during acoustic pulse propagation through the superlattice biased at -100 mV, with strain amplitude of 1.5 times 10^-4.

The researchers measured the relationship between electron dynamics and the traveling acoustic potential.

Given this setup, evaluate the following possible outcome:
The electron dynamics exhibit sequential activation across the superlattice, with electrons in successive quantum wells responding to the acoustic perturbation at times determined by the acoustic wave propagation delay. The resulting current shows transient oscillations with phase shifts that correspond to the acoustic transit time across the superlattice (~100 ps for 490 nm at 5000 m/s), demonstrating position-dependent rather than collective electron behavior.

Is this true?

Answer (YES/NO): NO